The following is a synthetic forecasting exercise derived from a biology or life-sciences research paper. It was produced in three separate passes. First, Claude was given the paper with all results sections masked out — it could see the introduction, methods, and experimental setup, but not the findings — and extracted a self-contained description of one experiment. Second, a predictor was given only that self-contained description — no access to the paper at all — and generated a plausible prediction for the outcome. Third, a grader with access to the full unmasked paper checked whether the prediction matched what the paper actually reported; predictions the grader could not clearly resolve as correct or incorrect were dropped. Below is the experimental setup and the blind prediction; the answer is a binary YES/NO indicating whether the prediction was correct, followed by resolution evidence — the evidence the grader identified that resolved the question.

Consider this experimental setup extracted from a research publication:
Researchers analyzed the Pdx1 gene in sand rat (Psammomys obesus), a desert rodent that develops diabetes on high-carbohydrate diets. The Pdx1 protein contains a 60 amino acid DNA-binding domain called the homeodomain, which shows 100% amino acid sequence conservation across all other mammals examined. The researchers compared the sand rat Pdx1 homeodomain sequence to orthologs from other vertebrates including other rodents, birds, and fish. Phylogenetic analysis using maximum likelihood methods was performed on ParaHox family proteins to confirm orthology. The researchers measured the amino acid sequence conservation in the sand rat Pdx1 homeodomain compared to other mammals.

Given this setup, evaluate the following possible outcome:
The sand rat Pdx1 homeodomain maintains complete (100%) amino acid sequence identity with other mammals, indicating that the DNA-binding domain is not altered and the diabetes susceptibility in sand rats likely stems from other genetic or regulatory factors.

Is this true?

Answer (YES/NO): NO